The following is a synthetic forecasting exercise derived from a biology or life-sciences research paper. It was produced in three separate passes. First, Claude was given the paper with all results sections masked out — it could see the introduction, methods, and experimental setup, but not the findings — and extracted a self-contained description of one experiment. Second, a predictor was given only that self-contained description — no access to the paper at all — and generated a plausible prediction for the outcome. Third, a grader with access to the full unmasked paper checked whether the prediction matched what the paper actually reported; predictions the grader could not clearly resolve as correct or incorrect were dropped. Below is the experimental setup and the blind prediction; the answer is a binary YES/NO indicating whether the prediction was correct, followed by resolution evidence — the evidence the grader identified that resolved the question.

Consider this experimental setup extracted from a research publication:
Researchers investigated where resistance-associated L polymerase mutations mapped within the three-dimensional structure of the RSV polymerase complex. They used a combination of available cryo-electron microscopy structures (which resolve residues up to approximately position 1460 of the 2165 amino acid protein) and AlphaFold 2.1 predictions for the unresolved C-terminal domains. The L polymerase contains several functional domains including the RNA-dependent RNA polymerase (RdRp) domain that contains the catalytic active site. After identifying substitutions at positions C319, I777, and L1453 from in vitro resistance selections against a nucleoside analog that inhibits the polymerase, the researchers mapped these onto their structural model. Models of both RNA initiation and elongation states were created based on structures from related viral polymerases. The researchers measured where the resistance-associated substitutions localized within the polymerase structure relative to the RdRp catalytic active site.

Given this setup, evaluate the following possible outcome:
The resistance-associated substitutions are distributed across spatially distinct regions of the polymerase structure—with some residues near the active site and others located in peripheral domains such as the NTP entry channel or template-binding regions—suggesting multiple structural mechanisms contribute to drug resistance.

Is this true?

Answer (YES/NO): NO